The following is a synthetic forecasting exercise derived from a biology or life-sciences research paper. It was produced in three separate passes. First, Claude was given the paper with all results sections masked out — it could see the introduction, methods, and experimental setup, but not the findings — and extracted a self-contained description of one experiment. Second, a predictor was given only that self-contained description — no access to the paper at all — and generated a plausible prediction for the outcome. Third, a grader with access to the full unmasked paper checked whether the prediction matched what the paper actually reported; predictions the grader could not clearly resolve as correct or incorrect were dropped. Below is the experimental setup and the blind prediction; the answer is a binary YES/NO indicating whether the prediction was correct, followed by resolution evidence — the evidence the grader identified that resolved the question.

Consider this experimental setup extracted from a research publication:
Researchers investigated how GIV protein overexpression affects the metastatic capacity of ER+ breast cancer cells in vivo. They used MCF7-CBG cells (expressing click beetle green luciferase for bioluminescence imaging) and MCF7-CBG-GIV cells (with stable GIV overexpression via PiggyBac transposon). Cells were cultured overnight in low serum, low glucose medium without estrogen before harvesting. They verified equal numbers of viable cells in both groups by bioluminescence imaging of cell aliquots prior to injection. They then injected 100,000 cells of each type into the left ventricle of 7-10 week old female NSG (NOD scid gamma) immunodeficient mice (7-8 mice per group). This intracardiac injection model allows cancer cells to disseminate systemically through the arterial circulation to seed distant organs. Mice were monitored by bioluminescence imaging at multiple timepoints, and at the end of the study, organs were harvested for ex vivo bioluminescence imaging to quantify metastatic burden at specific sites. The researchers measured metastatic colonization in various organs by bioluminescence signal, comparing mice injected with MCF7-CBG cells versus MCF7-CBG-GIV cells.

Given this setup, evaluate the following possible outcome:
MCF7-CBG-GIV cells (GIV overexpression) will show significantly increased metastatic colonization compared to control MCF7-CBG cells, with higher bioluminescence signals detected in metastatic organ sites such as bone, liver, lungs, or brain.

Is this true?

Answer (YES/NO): NO